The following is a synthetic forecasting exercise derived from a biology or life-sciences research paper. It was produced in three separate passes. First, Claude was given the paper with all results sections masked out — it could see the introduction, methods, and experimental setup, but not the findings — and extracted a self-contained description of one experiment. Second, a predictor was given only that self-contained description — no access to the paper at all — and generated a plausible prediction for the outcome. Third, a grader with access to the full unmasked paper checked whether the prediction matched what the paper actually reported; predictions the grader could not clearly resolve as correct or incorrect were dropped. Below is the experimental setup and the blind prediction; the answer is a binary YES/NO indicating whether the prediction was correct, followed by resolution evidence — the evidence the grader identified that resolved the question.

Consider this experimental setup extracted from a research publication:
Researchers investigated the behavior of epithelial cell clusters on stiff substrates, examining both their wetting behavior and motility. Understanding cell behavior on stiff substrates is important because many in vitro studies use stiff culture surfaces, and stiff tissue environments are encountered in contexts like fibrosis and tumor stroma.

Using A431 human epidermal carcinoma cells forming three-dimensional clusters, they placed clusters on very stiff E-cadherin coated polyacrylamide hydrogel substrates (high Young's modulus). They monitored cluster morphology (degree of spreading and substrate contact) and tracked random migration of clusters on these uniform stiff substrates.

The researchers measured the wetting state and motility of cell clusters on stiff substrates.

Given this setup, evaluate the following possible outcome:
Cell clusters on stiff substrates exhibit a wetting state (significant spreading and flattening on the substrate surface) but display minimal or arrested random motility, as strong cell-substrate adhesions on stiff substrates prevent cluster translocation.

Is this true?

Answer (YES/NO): YES